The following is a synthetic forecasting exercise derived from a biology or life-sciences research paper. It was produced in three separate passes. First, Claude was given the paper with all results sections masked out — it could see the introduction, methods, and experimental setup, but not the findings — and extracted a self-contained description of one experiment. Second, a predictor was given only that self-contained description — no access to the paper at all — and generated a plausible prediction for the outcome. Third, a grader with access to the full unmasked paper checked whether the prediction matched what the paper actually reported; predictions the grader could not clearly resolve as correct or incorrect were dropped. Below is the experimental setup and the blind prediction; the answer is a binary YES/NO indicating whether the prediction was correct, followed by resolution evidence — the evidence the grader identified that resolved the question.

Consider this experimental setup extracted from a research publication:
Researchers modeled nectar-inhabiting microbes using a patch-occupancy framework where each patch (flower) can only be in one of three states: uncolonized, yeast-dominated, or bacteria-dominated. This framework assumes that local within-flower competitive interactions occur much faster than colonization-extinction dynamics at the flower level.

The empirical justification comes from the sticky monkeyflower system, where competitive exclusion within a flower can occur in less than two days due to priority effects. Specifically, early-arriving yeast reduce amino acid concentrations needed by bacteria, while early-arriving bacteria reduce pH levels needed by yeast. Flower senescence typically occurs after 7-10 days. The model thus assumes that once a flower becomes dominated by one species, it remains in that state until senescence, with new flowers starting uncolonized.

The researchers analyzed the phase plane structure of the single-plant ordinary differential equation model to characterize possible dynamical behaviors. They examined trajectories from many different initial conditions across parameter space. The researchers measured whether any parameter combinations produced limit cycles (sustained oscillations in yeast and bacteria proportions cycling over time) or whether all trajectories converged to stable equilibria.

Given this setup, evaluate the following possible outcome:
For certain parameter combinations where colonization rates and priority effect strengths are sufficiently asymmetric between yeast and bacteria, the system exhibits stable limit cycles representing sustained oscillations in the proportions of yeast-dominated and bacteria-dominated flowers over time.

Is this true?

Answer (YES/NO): NO